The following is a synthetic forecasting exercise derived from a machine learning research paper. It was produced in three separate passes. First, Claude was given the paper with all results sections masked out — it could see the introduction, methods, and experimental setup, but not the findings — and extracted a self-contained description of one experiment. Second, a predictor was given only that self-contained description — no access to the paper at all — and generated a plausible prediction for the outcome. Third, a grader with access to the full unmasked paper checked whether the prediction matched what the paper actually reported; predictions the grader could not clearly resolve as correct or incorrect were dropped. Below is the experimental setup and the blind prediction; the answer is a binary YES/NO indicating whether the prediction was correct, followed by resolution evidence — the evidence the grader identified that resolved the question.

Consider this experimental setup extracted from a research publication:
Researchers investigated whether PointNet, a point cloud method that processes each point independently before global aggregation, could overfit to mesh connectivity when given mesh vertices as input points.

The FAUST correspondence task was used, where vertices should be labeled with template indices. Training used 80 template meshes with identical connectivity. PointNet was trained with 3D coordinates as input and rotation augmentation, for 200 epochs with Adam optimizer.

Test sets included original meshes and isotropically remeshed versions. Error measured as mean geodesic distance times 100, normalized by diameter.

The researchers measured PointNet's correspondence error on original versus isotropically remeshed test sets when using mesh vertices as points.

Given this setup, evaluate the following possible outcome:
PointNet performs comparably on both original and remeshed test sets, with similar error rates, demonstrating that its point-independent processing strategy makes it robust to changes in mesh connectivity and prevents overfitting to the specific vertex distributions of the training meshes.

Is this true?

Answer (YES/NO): NO